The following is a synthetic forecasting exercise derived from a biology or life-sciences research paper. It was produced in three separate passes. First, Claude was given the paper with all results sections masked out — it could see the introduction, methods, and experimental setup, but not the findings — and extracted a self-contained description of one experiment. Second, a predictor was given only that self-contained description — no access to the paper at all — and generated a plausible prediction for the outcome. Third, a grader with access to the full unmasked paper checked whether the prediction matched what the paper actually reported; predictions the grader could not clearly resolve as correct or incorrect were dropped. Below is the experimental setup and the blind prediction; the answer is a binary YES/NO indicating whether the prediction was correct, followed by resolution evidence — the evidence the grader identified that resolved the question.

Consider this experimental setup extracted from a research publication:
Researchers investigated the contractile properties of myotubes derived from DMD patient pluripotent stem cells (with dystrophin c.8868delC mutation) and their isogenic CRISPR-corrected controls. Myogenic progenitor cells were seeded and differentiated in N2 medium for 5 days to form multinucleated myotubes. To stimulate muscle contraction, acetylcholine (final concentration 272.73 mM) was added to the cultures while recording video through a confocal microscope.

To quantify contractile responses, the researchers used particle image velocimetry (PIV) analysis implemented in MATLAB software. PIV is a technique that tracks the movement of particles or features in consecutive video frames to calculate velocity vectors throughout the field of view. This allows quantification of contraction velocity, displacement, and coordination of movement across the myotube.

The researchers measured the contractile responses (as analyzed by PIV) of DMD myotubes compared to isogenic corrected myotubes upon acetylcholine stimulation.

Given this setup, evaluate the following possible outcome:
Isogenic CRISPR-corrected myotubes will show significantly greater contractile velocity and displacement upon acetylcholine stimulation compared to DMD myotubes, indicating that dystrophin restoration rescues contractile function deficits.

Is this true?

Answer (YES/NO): YES